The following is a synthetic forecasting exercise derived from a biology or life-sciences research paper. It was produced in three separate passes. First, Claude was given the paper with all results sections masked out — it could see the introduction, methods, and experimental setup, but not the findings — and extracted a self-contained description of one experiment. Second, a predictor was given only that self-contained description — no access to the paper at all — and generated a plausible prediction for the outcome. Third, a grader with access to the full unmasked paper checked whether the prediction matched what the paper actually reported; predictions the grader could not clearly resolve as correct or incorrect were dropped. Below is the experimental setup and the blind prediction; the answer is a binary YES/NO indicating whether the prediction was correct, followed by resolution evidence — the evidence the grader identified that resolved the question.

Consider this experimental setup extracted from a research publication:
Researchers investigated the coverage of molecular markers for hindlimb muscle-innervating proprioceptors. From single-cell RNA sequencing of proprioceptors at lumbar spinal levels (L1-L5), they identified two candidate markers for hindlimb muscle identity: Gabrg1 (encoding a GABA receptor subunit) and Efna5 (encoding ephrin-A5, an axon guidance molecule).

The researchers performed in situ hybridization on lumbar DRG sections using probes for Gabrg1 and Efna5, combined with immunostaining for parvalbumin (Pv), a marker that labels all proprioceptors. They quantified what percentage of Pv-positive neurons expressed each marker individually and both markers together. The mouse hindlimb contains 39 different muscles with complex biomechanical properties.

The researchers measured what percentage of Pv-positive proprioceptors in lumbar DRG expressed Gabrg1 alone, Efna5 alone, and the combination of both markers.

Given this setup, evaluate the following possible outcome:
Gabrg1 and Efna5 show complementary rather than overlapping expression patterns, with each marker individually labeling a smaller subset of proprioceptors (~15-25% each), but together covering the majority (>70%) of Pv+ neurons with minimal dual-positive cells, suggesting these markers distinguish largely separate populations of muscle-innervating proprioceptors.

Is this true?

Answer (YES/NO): NO